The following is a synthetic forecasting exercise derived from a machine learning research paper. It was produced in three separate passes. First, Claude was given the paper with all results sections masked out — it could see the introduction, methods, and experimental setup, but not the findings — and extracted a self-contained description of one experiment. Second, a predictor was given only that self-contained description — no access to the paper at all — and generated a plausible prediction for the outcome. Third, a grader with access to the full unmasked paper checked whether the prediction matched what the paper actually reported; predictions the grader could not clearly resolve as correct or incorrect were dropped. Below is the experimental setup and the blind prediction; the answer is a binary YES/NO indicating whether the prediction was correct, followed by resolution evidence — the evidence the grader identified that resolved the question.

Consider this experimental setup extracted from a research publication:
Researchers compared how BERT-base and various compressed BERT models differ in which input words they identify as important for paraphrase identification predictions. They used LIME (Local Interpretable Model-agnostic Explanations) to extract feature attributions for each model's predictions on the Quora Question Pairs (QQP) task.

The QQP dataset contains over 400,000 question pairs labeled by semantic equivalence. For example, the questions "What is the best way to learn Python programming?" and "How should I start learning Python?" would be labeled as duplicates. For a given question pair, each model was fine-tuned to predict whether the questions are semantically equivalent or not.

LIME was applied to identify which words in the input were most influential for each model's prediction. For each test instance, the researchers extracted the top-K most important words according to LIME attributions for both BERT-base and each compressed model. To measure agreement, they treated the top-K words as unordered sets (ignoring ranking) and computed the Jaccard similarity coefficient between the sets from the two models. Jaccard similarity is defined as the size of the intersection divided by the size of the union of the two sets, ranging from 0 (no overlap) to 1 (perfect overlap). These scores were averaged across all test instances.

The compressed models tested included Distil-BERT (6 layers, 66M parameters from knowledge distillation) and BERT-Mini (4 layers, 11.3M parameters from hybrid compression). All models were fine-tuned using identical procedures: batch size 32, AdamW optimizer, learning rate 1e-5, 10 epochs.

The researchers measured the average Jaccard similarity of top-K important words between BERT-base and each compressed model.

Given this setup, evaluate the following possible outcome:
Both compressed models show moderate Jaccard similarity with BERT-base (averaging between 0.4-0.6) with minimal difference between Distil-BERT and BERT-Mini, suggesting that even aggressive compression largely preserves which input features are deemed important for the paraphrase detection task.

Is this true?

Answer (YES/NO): NO